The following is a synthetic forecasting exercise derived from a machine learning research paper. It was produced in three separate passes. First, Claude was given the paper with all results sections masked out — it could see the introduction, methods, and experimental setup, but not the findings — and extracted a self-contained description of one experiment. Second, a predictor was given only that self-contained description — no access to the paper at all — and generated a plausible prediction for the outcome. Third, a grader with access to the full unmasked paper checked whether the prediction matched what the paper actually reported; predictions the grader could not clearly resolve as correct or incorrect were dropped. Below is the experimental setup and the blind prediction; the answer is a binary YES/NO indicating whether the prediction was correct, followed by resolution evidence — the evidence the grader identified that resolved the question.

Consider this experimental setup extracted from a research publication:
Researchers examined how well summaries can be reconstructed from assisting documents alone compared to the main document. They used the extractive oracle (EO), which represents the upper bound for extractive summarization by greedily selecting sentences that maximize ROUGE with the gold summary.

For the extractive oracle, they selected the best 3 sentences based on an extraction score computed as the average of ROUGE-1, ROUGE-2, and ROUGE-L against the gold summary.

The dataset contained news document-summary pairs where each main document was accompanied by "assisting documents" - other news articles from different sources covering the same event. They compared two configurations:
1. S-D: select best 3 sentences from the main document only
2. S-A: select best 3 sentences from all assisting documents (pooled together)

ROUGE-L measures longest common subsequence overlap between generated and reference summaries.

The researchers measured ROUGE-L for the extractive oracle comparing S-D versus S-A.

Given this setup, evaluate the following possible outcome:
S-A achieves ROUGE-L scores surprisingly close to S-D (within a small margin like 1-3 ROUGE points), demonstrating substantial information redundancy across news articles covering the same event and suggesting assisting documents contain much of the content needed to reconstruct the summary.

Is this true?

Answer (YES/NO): NO